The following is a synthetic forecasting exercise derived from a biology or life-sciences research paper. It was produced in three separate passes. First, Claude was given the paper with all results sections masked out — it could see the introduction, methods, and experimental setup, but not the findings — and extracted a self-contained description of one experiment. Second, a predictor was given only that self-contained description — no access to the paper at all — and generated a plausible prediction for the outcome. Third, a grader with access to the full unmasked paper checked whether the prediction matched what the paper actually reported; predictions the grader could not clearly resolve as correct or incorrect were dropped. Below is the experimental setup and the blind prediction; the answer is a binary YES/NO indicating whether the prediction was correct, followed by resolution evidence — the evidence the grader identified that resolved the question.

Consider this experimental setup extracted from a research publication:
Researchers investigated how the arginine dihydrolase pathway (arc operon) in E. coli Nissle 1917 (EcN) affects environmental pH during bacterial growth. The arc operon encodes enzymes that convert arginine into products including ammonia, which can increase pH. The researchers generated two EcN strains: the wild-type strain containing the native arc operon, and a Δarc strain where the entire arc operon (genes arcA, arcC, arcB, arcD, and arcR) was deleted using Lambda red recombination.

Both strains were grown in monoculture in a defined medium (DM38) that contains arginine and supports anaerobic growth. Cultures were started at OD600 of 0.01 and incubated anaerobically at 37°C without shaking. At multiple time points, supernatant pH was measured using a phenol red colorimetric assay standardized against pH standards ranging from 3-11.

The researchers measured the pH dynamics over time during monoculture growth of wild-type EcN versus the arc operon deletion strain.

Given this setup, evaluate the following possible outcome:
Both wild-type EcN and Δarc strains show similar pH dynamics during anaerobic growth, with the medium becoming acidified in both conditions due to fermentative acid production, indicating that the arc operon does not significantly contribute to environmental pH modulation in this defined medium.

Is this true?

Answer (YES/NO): NO